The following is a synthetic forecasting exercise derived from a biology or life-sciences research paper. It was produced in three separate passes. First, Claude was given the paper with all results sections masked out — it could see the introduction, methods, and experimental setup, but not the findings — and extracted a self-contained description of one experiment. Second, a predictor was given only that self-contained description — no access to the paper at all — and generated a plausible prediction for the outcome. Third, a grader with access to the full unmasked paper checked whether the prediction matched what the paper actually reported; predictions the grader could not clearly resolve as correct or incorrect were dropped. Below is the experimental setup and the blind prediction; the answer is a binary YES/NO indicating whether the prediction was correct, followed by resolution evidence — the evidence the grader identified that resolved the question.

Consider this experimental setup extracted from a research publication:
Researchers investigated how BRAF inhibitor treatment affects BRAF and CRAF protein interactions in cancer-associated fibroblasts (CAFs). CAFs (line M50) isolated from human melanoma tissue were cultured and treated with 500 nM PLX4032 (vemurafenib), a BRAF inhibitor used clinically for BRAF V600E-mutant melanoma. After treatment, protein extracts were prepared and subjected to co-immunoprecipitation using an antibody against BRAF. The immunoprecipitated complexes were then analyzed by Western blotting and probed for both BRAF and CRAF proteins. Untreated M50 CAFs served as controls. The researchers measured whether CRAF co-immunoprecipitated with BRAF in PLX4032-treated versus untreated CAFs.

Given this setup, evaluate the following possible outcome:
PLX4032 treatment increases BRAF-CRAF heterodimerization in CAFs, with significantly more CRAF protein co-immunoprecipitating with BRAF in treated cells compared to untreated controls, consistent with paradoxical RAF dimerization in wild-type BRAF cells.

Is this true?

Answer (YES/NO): YES